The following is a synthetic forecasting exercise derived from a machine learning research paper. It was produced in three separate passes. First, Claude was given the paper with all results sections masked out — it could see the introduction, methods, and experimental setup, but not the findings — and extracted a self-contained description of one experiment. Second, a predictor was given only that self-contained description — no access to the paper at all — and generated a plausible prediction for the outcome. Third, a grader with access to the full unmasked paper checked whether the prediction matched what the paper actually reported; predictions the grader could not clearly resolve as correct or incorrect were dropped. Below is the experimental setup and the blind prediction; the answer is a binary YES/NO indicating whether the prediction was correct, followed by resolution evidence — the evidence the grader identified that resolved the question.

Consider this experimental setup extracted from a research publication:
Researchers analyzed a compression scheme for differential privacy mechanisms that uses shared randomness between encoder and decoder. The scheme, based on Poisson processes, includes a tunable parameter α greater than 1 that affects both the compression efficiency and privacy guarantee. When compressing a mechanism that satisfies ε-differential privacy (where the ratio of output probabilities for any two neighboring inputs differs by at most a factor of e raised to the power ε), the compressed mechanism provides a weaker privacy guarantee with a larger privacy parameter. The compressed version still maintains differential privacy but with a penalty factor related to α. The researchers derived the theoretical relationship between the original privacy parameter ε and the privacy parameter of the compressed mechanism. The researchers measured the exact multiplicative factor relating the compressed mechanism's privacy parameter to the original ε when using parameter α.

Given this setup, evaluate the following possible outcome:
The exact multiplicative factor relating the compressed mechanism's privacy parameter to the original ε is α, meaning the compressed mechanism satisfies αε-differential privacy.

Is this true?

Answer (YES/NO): NO